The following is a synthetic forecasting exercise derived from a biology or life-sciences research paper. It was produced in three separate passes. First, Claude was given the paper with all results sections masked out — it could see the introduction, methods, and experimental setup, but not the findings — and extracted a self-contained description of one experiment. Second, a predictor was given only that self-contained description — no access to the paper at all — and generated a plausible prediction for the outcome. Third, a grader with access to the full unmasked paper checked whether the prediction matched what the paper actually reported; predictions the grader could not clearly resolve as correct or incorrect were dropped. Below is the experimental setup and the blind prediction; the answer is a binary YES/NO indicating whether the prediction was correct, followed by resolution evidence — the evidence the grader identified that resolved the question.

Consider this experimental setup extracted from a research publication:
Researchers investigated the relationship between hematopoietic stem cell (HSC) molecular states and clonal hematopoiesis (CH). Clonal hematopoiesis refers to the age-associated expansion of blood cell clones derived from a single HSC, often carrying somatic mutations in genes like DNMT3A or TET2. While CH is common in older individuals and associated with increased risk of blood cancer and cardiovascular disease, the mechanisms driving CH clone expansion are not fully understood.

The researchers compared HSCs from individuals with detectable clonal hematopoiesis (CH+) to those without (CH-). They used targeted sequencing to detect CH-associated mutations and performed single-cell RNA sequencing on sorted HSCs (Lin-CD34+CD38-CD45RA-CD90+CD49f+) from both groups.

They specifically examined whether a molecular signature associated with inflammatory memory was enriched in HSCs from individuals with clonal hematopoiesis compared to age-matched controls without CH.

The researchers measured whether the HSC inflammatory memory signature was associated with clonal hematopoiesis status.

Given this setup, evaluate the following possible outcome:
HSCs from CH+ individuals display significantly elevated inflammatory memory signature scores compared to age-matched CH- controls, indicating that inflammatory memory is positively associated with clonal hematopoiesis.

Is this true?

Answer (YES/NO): YES